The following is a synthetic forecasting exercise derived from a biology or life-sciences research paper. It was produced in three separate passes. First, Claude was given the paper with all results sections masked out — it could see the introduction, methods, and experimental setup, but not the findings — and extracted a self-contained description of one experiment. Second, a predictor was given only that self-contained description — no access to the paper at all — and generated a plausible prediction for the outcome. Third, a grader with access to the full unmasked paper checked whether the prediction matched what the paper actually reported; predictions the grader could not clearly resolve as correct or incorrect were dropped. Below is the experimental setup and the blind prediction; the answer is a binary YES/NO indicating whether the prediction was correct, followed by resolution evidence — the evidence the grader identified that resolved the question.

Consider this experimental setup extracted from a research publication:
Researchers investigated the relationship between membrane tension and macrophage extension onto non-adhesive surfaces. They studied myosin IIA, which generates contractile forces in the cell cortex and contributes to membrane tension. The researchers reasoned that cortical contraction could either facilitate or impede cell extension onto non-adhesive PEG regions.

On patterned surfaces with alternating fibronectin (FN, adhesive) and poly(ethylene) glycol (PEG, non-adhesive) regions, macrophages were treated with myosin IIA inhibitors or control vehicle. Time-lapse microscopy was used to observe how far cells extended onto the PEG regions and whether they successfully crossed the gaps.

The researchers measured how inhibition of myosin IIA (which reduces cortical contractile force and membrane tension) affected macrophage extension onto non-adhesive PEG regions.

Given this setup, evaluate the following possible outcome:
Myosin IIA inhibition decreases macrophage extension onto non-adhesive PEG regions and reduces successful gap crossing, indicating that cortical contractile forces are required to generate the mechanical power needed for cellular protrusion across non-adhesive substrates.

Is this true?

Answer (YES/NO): NO